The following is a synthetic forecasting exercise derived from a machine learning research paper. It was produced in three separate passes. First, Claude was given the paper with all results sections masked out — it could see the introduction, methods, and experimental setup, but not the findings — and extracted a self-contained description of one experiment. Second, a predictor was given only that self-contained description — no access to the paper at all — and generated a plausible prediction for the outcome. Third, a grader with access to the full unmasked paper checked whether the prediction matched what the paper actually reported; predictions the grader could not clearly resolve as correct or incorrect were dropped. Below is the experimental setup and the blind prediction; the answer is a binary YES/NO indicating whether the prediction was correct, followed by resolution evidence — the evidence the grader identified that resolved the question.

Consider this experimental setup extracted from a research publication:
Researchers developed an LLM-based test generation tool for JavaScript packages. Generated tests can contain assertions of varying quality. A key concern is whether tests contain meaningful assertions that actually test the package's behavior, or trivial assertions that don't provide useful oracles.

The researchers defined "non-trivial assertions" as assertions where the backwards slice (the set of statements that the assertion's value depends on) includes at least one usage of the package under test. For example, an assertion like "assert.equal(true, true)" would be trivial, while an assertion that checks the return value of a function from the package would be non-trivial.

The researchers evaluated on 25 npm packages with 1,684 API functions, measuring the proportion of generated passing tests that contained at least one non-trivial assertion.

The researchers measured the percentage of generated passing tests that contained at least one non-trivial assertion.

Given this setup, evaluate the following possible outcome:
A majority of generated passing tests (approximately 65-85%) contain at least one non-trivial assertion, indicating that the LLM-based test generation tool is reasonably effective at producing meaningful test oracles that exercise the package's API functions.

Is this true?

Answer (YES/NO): NO